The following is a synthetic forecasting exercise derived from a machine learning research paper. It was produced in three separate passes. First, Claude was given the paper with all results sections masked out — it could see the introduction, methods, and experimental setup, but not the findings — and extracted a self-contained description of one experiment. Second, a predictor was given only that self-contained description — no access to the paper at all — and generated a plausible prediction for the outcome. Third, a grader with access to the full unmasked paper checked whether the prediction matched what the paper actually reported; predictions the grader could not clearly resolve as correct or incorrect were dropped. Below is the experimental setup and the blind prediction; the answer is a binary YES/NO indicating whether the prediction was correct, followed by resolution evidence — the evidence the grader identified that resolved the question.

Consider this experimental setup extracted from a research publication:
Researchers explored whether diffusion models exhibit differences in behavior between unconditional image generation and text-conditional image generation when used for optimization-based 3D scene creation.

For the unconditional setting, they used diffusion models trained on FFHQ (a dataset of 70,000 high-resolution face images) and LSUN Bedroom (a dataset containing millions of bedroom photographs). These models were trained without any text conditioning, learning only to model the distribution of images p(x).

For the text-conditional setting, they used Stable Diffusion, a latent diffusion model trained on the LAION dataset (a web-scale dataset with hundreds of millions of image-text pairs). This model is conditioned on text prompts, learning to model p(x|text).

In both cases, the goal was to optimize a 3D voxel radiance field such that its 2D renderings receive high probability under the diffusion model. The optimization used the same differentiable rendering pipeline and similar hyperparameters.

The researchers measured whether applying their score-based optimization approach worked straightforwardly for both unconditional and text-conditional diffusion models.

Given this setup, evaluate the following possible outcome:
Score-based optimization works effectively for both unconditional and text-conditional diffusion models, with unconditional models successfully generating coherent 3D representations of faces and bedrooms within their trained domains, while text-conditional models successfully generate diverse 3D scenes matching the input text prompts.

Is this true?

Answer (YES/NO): NO